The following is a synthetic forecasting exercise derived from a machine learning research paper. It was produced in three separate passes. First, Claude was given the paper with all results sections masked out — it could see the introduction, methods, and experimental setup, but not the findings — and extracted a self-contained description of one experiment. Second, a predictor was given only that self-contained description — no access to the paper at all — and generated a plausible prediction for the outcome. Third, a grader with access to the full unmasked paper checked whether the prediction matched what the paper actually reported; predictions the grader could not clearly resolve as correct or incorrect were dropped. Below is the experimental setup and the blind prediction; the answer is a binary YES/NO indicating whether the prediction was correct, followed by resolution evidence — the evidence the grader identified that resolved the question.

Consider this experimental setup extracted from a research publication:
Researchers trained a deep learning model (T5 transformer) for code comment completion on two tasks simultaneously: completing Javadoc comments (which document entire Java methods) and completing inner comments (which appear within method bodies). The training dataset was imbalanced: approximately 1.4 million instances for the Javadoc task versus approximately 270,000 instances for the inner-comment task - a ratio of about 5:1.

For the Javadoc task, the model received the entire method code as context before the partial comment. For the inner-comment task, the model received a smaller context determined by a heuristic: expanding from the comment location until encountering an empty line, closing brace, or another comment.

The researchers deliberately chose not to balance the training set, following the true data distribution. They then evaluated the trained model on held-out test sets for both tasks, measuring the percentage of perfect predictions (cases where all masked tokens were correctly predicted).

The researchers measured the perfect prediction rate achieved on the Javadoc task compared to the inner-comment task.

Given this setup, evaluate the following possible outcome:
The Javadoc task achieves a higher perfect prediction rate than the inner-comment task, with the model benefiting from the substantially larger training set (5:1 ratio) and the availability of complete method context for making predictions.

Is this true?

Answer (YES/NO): YES